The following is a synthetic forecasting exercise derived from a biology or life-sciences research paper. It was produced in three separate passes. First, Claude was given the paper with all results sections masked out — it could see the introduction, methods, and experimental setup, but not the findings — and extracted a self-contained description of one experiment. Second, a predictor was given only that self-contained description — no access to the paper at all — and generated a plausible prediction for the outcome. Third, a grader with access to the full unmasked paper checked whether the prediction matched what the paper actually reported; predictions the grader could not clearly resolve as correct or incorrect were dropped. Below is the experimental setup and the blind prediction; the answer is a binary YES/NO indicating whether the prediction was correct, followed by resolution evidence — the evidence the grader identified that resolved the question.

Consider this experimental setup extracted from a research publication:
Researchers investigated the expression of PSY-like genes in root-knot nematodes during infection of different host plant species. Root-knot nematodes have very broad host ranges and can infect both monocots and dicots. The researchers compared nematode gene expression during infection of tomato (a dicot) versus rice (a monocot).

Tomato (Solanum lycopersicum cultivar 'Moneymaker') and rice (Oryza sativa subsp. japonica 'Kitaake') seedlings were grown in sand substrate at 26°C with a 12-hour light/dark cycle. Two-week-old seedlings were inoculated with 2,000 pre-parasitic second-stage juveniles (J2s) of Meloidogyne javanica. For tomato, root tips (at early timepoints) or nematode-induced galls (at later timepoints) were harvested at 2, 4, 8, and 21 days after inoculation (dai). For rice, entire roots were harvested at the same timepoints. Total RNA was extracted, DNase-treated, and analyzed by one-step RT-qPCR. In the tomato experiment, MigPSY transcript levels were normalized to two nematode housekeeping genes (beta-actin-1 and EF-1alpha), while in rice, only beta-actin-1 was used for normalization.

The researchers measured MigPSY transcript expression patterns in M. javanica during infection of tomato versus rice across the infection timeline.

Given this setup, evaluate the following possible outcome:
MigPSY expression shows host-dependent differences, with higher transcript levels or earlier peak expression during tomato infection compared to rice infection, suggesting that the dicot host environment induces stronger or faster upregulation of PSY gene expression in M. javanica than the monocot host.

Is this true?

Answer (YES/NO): NO